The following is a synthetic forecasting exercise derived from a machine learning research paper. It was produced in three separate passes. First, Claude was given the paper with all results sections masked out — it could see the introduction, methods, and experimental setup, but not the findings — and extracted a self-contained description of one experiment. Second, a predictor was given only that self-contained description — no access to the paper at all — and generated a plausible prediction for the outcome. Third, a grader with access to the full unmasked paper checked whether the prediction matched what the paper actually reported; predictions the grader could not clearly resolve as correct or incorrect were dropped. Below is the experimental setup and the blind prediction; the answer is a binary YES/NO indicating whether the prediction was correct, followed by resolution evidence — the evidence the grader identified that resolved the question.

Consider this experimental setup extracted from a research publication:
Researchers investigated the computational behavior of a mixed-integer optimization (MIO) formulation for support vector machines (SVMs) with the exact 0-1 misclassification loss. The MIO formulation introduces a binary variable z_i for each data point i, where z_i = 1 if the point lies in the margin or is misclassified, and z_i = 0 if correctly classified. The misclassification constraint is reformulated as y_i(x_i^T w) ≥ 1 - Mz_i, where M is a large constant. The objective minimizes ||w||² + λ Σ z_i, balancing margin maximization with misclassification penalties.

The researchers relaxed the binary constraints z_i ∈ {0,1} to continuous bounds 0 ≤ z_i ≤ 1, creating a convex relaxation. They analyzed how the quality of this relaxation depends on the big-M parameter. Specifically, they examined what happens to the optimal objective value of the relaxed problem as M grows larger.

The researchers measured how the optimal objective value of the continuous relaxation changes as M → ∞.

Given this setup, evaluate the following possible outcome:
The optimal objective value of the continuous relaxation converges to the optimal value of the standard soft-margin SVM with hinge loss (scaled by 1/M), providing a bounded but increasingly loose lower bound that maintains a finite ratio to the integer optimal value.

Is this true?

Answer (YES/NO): YES